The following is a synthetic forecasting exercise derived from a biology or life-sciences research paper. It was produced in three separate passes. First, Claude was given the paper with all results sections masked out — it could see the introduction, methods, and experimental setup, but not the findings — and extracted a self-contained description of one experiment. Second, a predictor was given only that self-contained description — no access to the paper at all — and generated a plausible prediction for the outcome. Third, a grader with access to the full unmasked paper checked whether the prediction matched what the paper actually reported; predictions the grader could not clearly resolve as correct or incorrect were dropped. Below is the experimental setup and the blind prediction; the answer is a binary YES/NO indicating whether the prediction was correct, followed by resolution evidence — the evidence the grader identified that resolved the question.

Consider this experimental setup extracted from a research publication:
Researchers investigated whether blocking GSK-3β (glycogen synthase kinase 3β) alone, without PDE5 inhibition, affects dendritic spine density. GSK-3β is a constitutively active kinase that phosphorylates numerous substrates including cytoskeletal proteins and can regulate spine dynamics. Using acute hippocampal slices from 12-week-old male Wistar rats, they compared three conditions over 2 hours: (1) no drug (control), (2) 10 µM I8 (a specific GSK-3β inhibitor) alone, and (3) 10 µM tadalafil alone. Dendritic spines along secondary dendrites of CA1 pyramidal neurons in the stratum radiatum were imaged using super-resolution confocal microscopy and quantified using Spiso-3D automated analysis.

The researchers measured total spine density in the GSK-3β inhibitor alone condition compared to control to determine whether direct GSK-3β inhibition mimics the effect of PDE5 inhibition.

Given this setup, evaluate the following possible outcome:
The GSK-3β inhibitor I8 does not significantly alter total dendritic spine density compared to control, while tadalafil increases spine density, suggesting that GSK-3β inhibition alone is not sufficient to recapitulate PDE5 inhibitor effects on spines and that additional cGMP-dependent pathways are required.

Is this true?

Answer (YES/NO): YES